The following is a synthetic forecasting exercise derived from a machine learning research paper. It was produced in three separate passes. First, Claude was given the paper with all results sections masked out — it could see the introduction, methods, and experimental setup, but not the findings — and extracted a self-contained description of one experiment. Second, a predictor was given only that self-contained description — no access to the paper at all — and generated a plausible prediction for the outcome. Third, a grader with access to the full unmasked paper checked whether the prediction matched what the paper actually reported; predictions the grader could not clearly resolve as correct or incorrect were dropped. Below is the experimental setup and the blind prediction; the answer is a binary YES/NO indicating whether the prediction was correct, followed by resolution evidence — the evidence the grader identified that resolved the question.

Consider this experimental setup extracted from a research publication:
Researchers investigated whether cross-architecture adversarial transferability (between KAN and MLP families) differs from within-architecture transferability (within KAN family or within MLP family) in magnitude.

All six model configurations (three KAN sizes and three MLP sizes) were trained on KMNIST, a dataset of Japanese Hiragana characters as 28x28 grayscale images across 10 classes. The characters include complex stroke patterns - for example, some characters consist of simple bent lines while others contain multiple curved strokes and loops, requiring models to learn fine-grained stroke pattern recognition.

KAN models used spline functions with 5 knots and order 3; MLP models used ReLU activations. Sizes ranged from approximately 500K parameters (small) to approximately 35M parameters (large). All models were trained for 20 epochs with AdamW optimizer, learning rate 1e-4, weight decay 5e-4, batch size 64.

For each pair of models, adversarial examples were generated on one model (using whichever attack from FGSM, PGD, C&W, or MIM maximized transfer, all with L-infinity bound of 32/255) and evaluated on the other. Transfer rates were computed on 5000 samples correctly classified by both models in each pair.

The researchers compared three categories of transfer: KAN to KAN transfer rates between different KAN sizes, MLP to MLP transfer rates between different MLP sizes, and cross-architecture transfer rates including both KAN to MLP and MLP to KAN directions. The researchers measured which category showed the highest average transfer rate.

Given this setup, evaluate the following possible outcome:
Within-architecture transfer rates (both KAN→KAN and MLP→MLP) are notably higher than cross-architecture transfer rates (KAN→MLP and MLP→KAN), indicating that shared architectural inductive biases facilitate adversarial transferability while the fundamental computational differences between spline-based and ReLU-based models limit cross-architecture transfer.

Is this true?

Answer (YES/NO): NO